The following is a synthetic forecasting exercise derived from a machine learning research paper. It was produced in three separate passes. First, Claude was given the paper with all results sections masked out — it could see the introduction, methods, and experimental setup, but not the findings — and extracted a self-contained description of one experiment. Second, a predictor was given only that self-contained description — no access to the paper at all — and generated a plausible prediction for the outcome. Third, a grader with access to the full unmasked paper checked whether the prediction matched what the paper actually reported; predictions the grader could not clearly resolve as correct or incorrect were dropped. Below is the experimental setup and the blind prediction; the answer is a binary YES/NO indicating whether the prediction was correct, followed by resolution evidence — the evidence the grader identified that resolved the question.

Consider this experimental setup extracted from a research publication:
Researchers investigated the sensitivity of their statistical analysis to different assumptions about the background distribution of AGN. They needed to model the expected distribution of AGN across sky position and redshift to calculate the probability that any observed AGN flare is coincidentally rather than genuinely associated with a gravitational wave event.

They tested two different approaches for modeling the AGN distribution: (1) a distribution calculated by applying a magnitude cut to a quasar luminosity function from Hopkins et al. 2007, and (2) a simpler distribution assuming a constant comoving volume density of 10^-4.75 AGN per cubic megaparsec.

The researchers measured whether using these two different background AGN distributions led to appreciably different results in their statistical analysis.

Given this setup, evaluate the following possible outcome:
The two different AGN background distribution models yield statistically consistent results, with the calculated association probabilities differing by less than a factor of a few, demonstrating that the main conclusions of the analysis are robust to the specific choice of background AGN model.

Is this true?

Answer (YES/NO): YES